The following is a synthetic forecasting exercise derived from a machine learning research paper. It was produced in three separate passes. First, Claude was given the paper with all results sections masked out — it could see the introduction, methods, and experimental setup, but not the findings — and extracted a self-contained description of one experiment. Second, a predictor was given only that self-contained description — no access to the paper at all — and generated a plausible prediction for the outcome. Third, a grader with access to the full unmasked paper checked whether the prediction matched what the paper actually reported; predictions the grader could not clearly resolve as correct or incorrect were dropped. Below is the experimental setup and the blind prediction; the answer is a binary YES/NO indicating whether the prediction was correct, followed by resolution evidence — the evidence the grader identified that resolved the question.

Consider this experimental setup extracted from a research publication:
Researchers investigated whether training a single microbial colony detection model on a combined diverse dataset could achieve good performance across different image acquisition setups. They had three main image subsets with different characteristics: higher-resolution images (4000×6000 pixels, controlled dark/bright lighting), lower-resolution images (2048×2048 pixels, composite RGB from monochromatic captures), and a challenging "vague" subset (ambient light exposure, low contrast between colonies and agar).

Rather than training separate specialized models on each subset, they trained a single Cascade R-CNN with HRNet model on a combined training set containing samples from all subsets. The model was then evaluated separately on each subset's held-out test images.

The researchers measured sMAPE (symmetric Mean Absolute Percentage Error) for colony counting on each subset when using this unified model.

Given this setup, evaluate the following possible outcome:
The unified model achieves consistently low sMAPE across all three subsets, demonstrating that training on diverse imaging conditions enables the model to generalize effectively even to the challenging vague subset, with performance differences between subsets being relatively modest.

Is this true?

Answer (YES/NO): YES